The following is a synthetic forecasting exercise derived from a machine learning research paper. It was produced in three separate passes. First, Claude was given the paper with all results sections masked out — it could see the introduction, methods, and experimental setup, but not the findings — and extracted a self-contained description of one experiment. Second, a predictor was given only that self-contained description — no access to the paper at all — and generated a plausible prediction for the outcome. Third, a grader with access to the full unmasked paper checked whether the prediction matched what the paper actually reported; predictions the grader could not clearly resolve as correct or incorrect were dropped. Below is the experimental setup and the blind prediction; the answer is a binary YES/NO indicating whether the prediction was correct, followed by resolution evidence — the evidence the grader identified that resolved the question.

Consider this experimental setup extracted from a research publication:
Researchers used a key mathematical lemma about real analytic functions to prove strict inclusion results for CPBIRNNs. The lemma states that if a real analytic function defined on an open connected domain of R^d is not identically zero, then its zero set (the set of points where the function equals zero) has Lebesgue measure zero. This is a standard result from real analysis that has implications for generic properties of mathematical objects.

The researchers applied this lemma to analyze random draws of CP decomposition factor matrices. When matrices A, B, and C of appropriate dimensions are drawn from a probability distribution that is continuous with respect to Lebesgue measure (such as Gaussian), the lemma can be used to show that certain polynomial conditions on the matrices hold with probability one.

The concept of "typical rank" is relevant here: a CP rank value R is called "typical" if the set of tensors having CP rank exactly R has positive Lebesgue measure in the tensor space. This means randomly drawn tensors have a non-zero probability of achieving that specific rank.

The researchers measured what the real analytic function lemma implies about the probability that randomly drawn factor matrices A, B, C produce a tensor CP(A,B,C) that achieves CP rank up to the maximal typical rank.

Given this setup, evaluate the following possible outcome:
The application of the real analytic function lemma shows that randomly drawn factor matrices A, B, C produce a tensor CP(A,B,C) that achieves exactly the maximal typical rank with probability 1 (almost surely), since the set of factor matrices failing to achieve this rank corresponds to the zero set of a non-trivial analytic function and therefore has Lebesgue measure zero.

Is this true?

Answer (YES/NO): NO